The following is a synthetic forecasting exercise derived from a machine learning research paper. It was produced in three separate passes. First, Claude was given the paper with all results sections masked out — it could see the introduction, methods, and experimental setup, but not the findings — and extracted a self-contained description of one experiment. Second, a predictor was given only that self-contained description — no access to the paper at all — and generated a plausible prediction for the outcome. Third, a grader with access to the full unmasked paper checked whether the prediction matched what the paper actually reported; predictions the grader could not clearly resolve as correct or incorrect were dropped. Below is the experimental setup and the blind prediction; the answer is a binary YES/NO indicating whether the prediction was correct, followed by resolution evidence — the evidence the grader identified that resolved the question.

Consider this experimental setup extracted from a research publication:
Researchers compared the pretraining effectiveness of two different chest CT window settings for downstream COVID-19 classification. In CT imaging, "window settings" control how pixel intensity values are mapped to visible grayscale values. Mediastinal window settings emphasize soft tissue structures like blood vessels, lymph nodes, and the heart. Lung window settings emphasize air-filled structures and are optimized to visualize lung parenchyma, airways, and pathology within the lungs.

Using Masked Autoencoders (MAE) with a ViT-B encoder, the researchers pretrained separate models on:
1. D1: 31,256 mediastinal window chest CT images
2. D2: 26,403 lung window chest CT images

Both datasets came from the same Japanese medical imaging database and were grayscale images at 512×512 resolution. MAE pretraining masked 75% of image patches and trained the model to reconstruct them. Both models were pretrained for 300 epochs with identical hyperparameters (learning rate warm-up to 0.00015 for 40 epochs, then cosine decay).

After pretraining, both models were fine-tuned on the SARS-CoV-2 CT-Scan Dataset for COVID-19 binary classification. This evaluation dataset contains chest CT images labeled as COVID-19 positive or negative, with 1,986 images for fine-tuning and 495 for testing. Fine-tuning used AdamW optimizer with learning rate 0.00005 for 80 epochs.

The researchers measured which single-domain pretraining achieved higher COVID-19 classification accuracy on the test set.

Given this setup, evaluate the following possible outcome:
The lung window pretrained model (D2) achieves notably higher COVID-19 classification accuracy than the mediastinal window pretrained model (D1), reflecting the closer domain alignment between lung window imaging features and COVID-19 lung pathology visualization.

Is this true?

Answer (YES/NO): YES